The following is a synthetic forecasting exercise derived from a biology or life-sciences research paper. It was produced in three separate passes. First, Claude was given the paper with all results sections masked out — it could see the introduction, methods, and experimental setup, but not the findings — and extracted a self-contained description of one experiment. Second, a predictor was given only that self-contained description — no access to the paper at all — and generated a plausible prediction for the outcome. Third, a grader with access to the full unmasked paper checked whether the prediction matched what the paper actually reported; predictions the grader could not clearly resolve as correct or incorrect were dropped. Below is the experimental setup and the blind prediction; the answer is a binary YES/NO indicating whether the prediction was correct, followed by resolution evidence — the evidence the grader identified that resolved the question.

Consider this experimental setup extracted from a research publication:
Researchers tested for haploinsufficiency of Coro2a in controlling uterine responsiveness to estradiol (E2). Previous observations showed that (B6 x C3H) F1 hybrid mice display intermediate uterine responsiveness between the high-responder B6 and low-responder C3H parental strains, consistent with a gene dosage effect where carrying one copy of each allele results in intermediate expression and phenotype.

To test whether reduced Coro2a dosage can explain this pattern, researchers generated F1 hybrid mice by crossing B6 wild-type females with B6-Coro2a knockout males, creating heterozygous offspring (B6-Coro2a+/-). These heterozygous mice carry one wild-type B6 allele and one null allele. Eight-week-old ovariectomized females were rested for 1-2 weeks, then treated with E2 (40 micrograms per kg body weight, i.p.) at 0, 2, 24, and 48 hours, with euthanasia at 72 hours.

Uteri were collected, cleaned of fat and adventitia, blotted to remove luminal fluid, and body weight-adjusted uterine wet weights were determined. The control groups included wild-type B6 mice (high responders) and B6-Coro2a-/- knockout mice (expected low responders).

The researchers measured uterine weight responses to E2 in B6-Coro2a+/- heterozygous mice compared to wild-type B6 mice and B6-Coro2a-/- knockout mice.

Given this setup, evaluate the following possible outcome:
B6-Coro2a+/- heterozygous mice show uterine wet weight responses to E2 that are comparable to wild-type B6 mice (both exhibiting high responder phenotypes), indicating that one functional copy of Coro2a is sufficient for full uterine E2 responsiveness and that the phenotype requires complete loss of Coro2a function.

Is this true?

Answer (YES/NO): NO